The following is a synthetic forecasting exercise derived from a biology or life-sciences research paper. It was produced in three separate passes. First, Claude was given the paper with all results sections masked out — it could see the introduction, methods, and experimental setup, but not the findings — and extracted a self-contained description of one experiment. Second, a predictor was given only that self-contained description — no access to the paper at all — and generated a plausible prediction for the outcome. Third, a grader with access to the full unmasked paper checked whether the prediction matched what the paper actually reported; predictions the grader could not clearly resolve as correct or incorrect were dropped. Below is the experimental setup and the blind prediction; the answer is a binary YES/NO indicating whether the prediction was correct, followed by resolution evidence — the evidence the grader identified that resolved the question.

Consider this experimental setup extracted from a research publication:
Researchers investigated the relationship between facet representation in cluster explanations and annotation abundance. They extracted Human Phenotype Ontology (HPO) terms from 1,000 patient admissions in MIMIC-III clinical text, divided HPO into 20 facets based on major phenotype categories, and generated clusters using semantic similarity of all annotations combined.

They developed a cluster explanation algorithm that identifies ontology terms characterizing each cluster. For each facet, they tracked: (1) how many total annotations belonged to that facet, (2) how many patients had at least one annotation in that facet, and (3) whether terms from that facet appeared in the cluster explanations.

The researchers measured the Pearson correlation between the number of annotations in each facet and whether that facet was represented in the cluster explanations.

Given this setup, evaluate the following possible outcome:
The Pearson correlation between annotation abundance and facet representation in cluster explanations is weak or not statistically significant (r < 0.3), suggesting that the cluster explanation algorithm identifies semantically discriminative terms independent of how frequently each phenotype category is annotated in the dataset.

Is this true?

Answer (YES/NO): NO